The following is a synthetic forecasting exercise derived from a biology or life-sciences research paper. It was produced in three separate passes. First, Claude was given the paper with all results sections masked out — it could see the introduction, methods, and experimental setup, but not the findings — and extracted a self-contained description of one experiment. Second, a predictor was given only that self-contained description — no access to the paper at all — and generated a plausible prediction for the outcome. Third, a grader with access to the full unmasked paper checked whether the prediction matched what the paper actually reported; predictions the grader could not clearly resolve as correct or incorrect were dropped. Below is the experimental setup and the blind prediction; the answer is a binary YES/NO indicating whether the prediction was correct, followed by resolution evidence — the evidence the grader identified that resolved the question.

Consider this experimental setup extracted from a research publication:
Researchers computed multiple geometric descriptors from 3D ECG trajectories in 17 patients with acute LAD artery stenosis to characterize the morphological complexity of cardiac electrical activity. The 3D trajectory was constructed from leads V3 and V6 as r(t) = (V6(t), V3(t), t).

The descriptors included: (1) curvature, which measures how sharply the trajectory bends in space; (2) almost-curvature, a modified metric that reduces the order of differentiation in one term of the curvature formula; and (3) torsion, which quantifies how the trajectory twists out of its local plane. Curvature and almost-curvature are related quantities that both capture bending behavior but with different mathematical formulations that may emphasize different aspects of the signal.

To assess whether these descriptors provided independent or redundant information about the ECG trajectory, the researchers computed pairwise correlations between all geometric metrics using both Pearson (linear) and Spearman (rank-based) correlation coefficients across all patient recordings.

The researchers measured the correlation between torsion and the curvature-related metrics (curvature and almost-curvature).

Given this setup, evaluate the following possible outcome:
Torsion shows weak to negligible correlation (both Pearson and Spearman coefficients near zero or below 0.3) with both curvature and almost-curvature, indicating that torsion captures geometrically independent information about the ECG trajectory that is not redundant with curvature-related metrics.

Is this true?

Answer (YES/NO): NO